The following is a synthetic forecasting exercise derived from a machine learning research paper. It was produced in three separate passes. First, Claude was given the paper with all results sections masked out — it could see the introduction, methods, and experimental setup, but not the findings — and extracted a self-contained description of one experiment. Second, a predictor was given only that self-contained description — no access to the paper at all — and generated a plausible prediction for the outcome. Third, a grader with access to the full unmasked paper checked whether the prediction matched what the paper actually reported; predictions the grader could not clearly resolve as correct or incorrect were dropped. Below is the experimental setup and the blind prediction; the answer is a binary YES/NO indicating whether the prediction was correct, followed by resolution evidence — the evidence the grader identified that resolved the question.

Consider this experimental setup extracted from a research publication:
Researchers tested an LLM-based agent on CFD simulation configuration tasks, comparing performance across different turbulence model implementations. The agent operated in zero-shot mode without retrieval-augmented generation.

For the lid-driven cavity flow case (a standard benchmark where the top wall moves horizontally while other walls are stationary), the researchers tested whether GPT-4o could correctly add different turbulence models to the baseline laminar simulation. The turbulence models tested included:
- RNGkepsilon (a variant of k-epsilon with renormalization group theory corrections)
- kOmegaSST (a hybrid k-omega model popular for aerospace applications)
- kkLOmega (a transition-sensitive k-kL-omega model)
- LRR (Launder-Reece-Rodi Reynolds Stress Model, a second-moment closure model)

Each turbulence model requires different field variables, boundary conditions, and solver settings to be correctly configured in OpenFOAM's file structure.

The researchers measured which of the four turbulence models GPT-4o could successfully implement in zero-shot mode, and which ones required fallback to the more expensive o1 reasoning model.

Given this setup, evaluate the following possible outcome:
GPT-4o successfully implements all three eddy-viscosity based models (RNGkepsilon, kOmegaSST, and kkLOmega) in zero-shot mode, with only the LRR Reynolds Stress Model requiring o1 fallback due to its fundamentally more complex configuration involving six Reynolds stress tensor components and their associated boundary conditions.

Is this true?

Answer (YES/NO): NO